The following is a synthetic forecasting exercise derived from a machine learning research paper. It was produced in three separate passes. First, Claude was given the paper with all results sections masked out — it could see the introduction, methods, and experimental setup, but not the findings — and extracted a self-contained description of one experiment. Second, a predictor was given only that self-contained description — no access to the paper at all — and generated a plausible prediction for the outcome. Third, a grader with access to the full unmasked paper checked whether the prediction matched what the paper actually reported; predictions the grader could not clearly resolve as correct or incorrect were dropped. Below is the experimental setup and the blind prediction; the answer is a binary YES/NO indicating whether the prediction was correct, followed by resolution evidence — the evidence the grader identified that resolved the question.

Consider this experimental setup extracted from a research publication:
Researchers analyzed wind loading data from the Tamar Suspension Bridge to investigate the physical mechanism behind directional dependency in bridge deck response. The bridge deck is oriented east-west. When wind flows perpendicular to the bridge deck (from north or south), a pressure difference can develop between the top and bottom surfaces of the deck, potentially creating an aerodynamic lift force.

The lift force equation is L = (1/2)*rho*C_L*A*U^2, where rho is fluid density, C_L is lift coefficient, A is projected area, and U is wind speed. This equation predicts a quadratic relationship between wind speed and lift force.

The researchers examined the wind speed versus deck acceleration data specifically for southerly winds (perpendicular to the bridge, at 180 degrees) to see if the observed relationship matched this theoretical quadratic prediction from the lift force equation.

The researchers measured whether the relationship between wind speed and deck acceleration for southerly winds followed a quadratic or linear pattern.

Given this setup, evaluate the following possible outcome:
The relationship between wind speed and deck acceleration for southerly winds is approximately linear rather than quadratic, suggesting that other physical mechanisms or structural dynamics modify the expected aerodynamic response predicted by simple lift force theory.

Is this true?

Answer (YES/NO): NO